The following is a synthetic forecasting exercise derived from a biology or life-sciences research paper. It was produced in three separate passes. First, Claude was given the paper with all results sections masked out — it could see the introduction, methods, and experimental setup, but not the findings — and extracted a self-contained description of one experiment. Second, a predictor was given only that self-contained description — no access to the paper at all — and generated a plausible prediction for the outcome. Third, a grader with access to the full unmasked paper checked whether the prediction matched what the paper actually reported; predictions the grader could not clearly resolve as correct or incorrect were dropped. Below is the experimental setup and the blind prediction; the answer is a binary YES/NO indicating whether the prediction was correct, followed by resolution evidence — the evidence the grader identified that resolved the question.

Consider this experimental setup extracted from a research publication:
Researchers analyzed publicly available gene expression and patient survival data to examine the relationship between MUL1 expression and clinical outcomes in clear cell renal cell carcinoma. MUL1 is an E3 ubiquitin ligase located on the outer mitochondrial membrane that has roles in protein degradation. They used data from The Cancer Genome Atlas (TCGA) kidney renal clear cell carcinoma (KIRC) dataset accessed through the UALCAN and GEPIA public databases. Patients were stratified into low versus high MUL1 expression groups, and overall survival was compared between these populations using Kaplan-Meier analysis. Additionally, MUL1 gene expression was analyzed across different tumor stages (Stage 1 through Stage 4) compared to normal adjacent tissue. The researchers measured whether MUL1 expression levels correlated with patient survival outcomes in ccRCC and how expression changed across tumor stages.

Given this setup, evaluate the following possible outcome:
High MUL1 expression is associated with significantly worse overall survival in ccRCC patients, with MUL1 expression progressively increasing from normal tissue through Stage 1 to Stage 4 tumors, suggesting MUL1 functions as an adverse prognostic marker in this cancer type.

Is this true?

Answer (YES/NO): NO